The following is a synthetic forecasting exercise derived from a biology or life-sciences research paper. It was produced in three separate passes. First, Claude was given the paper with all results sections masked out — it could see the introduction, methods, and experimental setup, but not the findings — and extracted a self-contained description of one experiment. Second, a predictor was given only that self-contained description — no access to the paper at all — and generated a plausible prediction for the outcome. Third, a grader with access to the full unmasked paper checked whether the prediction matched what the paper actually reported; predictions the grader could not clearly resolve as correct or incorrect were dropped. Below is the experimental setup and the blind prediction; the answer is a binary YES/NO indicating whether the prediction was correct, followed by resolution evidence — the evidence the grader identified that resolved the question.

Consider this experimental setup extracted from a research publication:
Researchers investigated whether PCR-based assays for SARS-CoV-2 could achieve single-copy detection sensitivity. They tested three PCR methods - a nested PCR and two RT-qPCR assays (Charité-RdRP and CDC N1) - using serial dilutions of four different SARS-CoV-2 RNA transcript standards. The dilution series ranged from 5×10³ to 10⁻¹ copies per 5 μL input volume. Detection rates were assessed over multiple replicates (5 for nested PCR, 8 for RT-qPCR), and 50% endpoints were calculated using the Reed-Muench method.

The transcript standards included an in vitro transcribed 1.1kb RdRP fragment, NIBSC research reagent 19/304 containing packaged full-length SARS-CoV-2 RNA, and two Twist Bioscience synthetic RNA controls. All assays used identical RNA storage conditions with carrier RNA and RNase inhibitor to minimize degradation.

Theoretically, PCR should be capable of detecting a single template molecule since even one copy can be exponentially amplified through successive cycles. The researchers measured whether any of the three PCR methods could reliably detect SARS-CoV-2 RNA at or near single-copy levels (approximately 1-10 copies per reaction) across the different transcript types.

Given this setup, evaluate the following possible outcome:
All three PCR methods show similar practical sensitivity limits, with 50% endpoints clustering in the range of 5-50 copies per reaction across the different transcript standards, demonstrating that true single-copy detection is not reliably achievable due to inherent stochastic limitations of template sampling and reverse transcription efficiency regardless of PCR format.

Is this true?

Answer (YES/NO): NO